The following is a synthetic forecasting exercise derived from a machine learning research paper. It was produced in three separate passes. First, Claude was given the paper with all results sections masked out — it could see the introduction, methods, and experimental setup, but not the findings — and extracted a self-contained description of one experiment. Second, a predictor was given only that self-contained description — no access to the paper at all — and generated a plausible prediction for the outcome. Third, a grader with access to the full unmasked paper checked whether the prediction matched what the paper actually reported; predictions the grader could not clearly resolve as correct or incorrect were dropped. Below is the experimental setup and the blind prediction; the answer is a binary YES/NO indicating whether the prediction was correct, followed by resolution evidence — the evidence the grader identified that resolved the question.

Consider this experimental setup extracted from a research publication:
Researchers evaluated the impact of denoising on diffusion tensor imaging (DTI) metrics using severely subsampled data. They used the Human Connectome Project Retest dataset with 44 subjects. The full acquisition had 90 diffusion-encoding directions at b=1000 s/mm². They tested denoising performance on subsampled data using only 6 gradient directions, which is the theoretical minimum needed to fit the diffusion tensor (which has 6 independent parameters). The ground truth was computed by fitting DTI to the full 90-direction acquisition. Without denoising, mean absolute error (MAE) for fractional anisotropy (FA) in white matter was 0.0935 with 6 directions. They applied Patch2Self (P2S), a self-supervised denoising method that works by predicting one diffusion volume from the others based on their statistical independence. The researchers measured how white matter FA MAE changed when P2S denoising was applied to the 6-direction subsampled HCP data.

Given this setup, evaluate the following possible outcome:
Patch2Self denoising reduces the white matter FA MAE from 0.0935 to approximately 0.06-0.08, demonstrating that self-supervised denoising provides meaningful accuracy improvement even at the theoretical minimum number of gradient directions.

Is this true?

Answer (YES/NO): NO